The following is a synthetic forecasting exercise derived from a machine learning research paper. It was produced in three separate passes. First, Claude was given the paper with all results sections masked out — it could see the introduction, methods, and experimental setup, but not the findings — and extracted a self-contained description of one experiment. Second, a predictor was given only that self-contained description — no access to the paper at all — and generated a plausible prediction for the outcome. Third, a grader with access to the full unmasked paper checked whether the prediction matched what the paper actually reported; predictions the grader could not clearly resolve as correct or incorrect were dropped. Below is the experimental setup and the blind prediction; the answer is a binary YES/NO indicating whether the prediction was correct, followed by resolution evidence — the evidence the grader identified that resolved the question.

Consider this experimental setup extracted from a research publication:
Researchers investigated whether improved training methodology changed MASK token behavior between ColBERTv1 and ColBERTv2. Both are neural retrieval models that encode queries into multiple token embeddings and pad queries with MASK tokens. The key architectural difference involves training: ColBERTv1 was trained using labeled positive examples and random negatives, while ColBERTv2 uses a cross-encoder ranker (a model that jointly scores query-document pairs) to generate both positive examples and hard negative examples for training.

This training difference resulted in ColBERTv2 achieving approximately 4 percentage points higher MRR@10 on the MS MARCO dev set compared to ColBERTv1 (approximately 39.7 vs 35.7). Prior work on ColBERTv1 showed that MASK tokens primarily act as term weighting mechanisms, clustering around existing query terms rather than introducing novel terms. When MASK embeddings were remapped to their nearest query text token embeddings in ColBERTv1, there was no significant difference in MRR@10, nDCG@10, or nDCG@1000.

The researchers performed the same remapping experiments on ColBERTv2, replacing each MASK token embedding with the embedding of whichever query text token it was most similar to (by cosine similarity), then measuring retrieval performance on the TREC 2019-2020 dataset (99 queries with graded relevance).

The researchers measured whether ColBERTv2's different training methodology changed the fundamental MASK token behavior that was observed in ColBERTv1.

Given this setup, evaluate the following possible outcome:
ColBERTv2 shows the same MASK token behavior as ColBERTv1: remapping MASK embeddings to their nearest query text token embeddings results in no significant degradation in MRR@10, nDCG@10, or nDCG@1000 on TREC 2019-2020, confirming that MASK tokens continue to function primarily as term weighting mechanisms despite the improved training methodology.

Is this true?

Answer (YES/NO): NO